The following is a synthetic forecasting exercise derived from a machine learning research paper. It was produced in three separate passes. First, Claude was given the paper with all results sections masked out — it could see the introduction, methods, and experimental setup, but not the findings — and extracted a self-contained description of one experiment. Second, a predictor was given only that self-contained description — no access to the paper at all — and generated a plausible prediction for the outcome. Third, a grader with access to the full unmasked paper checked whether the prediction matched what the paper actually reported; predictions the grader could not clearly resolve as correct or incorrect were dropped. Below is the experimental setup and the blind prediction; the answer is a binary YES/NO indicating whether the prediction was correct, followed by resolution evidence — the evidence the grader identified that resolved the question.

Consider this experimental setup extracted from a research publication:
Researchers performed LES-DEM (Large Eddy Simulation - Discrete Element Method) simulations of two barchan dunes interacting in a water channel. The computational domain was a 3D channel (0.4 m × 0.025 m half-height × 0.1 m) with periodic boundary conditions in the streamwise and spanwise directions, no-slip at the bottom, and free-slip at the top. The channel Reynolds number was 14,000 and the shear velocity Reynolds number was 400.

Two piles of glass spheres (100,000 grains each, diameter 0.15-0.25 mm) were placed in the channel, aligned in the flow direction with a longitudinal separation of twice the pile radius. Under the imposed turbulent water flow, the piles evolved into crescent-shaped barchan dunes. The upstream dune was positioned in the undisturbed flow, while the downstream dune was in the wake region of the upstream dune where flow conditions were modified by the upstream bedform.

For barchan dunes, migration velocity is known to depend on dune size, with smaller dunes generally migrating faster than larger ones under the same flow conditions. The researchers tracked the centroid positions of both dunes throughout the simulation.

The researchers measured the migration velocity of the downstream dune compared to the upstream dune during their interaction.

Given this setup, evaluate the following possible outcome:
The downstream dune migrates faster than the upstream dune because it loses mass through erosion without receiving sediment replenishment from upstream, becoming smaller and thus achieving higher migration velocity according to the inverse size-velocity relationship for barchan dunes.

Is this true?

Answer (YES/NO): NO